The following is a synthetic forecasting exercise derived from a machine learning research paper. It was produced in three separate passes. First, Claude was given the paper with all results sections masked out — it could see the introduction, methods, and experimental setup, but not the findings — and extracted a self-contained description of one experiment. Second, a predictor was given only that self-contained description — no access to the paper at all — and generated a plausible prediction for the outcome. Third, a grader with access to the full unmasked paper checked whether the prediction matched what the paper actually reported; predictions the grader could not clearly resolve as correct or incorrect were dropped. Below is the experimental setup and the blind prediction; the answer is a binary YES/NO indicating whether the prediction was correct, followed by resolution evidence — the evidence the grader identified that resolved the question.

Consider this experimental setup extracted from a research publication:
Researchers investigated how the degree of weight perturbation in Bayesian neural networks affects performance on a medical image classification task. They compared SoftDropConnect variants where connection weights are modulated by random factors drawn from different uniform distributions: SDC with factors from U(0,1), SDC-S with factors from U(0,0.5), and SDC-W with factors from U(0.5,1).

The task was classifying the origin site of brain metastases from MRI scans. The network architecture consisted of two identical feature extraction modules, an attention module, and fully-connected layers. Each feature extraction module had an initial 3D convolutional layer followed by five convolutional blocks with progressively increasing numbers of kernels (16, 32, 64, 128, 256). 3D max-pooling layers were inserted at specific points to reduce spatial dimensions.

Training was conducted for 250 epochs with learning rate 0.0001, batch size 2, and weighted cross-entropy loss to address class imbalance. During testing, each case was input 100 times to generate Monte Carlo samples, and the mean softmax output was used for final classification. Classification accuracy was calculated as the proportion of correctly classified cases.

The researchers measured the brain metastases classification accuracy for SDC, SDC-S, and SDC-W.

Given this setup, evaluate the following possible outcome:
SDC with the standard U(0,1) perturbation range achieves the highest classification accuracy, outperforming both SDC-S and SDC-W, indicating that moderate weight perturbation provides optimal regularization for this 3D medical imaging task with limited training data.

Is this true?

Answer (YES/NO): NO